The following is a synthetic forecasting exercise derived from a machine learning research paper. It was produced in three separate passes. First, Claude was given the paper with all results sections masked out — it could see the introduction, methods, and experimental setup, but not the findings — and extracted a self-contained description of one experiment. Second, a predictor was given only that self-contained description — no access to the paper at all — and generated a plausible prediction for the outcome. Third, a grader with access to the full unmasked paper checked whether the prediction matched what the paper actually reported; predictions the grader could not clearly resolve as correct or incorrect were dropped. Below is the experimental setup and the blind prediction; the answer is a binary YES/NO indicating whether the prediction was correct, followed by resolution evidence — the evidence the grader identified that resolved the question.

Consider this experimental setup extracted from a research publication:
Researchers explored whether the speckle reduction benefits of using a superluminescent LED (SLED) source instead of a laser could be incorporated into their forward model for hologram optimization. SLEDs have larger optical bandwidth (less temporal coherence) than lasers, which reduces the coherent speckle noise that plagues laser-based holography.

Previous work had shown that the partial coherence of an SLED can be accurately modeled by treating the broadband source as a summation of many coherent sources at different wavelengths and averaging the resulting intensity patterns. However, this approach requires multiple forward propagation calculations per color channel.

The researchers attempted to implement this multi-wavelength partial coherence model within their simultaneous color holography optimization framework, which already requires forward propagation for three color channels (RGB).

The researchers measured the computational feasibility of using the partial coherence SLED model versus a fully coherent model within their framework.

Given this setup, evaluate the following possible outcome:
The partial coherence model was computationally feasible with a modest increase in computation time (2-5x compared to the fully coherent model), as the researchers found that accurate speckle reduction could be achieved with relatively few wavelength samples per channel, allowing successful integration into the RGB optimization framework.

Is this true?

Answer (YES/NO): NO